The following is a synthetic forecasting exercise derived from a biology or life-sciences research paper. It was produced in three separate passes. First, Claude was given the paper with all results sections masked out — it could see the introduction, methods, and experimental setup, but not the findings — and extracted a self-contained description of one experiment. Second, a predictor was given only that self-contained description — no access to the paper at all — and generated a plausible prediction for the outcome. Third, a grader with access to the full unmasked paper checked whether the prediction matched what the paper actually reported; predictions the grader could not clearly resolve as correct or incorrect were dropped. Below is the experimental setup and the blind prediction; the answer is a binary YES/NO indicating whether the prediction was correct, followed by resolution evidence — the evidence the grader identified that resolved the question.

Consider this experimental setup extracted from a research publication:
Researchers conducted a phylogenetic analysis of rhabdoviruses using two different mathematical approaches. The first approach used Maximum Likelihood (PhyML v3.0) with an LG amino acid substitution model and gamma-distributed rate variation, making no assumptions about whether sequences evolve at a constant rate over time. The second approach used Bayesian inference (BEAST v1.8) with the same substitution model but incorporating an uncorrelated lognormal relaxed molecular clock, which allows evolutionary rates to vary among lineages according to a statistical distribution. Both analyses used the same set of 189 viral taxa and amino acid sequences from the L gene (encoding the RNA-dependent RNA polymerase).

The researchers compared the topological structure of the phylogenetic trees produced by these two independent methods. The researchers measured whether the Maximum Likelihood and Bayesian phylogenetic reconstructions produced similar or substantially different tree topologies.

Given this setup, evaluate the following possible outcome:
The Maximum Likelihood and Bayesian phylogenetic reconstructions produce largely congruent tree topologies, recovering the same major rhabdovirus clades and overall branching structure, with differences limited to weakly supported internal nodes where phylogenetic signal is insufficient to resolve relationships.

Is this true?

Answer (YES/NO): YES